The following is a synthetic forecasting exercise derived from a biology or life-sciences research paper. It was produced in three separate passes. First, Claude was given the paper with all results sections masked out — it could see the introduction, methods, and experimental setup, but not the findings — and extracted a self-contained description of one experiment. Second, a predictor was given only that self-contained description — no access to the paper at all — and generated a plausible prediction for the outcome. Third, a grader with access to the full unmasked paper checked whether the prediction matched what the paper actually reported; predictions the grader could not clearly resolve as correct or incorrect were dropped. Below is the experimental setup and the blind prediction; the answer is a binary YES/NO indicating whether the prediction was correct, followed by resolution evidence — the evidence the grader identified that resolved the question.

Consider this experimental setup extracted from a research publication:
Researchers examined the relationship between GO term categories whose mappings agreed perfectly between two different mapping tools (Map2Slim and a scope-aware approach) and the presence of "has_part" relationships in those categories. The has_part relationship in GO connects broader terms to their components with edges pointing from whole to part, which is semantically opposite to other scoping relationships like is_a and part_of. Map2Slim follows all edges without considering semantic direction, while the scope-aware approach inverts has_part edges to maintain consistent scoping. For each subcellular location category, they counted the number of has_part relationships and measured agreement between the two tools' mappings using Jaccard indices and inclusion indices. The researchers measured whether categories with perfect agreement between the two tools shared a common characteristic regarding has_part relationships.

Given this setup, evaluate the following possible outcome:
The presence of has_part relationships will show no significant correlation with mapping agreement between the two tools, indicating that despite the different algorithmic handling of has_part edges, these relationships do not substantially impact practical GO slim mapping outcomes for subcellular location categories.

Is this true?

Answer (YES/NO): NO